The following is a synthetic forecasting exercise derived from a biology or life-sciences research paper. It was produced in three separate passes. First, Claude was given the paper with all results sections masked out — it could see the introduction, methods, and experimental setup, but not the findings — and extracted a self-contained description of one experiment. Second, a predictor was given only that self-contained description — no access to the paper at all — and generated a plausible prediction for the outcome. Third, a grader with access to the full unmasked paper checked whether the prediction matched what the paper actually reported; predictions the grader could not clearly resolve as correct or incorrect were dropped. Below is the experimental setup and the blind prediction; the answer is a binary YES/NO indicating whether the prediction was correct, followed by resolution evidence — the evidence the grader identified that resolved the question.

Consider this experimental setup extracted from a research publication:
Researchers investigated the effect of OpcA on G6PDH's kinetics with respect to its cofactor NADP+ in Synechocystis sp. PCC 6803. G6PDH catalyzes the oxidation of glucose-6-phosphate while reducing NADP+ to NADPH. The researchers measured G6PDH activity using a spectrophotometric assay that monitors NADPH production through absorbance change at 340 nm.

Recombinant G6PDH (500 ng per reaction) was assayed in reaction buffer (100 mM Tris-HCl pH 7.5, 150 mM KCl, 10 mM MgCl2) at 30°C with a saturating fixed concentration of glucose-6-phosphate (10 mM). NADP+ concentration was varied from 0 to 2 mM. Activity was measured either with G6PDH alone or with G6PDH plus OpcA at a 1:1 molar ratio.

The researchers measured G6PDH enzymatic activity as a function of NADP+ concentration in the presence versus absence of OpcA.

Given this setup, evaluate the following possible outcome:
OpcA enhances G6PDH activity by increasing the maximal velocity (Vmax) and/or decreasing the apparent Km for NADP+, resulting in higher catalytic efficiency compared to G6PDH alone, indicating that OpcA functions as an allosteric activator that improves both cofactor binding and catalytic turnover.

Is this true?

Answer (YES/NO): NO